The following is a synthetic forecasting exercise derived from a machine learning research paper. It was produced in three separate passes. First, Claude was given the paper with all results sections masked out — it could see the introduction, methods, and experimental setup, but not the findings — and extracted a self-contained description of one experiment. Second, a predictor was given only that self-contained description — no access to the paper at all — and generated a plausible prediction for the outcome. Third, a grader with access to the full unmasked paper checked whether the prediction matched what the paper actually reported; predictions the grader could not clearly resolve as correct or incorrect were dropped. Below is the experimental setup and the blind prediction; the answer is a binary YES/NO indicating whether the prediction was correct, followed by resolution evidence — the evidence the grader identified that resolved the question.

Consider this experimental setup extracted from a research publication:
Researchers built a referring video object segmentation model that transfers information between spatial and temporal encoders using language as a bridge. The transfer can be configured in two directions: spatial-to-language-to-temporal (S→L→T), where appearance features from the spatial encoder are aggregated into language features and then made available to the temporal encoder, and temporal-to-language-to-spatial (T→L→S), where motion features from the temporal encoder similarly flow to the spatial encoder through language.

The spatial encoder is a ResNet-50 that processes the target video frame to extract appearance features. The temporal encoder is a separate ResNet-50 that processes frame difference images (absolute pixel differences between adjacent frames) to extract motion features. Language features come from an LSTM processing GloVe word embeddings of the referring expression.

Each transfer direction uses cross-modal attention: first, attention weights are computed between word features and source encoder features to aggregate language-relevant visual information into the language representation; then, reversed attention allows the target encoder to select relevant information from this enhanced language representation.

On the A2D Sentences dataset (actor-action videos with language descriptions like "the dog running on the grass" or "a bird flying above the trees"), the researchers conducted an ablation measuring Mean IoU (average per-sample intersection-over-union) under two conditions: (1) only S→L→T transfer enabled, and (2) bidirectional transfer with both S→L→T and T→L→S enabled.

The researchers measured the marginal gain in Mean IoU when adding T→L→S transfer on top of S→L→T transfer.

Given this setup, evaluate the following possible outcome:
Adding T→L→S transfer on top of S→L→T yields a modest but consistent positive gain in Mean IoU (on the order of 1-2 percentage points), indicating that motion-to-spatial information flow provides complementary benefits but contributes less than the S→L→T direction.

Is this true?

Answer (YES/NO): NO